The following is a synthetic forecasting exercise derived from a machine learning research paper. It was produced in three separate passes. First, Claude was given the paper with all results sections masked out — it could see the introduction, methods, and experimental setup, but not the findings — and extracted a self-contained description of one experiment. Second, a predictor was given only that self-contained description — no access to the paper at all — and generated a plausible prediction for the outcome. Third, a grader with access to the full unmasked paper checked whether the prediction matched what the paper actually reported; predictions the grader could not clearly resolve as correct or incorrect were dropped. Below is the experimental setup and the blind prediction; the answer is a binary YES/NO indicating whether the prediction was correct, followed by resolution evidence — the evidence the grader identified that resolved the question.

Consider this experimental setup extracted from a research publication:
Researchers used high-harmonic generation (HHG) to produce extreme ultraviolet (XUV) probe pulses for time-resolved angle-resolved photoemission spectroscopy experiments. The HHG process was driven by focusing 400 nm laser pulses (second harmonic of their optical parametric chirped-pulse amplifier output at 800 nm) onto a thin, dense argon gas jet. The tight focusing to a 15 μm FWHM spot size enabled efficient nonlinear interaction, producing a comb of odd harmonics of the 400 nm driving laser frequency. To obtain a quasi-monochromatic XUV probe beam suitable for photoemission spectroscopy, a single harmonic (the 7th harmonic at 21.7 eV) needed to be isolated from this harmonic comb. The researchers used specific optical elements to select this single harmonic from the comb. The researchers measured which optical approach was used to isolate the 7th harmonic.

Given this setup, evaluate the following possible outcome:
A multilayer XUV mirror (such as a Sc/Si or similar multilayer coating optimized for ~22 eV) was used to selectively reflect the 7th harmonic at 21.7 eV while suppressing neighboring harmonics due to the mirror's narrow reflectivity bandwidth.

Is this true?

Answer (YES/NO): YES